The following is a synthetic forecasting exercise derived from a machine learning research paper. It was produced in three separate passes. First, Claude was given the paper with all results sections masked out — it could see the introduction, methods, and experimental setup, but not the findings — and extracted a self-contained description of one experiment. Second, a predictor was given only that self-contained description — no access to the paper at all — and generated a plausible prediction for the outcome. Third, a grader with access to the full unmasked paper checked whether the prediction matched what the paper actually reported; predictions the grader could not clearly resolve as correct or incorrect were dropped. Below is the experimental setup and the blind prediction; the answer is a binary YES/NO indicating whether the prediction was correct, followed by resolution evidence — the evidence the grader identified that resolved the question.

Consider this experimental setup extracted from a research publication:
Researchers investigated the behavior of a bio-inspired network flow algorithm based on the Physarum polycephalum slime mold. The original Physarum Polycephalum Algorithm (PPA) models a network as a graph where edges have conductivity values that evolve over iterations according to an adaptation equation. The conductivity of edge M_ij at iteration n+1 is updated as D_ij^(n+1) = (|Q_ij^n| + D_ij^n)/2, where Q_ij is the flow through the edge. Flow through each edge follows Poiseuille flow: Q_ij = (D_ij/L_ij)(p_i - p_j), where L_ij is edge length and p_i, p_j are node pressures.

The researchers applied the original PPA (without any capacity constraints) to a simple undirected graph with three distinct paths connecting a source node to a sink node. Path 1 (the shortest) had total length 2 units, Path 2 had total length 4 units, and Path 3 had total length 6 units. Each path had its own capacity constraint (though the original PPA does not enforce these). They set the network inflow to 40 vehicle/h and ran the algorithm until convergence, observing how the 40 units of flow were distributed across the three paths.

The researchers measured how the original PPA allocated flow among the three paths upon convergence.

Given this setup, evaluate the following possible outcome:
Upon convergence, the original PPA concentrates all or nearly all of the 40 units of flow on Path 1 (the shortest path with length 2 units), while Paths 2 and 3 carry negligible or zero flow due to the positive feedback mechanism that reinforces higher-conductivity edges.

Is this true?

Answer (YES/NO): YES